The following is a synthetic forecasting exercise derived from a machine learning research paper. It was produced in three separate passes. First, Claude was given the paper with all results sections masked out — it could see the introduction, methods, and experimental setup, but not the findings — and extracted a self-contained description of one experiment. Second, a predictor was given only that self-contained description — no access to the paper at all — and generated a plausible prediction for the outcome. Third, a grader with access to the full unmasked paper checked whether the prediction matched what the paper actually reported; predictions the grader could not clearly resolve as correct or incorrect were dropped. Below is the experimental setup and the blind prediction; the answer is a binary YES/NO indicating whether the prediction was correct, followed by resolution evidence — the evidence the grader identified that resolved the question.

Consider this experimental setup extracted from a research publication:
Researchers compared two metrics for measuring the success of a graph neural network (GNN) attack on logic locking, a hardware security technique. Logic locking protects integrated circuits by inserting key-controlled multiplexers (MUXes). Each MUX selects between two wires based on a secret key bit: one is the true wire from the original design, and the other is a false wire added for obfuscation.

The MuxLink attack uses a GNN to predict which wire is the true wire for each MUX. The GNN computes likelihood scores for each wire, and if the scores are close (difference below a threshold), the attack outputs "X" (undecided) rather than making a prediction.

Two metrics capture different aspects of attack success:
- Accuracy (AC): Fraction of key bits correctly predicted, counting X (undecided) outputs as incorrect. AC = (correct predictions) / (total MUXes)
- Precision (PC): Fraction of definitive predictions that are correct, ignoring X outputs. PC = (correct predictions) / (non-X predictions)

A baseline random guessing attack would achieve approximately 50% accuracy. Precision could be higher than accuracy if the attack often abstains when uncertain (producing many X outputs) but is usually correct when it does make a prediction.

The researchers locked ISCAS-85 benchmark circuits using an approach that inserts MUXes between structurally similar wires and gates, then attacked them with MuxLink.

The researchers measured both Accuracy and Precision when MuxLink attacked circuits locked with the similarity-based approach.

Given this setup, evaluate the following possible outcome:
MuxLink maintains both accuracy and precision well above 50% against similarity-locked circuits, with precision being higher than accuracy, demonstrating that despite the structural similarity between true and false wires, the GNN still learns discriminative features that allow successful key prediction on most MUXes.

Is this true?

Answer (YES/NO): NO